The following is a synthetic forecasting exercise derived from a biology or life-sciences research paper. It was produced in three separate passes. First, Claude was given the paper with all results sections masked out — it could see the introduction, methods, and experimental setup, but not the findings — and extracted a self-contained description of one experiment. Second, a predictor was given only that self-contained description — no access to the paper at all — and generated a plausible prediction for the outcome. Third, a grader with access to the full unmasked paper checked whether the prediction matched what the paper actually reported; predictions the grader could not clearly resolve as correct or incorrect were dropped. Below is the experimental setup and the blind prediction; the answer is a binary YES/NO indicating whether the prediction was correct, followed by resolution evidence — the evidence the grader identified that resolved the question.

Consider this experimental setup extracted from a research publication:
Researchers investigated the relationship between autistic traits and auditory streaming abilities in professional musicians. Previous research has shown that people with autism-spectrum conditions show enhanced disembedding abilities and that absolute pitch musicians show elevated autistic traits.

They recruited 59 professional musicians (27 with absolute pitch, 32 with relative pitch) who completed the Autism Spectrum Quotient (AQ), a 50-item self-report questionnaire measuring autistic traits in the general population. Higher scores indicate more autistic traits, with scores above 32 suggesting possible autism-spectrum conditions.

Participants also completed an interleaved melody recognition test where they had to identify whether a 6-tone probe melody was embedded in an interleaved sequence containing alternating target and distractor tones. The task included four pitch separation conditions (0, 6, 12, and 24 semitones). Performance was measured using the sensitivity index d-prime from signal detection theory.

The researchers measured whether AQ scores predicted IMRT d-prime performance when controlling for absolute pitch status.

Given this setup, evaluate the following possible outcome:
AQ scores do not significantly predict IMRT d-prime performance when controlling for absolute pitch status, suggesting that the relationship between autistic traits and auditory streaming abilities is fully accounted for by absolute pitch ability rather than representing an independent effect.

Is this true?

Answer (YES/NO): NO